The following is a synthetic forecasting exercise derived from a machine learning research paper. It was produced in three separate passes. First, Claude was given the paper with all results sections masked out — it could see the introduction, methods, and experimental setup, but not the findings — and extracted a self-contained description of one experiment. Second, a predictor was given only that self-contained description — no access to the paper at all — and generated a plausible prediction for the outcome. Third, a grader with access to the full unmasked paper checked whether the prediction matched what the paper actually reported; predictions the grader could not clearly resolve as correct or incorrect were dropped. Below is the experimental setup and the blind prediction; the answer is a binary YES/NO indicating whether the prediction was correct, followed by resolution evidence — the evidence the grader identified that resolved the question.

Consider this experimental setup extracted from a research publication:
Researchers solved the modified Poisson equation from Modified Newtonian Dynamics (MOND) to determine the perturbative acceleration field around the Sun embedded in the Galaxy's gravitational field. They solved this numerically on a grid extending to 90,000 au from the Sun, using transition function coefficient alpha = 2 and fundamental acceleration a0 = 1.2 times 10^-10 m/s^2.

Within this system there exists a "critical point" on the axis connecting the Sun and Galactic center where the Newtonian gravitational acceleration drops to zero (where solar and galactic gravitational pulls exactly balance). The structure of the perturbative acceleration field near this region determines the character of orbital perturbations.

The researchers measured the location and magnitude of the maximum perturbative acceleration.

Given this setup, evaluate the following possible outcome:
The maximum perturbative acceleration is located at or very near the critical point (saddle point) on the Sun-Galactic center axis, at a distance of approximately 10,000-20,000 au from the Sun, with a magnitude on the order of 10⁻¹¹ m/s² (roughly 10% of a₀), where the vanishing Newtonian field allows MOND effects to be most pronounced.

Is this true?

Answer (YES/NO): NO